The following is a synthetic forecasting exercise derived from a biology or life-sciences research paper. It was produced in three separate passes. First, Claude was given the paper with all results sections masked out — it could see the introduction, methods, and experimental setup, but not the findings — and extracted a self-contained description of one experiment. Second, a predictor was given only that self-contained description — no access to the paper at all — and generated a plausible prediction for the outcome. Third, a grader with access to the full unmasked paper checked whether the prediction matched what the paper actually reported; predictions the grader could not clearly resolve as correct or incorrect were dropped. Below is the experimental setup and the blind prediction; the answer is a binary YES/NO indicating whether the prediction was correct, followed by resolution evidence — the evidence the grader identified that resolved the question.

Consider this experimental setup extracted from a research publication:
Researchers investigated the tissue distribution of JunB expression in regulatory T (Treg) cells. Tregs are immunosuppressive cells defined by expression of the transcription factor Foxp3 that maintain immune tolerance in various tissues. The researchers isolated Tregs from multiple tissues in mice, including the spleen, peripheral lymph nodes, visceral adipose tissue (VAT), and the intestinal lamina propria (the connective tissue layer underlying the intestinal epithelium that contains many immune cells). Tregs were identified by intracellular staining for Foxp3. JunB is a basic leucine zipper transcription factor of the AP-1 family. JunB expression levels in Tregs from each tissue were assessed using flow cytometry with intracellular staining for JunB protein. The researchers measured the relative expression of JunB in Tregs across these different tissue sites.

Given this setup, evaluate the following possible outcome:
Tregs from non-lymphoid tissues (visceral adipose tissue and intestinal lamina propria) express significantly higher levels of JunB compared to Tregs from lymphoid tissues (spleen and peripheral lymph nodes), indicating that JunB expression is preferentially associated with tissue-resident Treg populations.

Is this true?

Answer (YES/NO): NO